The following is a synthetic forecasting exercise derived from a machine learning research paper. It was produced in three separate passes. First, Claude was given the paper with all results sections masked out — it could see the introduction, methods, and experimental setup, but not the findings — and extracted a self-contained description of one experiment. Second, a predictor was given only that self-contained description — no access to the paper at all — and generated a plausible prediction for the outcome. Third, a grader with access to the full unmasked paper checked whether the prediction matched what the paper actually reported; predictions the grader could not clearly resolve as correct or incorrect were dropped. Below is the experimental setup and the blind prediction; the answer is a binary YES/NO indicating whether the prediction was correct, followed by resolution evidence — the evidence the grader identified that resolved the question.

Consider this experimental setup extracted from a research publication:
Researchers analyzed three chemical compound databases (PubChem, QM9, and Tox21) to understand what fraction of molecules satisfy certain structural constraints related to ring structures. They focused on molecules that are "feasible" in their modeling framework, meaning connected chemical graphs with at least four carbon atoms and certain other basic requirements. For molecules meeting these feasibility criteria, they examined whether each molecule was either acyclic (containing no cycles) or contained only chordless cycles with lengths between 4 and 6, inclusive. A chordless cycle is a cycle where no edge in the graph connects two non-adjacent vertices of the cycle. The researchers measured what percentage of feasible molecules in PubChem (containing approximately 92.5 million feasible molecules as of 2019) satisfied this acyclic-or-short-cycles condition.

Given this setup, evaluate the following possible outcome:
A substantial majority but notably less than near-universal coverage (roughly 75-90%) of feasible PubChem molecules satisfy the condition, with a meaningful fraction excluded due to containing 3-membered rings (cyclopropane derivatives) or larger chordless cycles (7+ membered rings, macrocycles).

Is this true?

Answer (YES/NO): YES